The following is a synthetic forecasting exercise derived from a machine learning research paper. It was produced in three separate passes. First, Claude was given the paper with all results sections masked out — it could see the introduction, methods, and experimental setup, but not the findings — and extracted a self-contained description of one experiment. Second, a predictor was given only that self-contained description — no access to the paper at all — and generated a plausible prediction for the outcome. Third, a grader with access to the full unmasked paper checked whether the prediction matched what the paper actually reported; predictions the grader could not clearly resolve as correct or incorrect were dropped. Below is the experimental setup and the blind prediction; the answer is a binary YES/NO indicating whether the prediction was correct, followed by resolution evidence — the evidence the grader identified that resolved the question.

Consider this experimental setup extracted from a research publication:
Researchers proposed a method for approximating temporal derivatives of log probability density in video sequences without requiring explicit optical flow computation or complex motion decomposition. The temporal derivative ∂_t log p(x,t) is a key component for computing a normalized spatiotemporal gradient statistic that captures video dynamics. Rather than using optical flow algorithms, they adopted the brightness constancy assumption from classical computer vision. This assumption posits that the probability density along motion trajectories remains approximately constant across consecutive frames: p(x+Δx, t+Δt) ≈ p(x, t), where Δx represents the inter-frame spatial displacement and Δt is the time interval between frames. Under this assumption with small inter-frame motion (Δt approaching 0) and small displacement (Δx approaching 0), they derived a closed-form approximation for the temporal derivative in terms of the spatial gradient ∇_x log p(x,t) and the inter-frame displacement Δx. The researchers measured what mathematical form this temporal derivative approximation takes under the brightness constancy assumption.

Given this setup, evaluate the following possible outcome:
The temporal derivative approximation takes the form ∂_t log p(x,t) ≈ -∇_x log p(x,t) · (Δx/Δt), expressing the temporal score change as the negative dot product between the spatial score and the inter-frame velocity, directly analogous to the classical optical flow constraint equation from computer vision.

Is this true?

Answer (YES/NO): YES